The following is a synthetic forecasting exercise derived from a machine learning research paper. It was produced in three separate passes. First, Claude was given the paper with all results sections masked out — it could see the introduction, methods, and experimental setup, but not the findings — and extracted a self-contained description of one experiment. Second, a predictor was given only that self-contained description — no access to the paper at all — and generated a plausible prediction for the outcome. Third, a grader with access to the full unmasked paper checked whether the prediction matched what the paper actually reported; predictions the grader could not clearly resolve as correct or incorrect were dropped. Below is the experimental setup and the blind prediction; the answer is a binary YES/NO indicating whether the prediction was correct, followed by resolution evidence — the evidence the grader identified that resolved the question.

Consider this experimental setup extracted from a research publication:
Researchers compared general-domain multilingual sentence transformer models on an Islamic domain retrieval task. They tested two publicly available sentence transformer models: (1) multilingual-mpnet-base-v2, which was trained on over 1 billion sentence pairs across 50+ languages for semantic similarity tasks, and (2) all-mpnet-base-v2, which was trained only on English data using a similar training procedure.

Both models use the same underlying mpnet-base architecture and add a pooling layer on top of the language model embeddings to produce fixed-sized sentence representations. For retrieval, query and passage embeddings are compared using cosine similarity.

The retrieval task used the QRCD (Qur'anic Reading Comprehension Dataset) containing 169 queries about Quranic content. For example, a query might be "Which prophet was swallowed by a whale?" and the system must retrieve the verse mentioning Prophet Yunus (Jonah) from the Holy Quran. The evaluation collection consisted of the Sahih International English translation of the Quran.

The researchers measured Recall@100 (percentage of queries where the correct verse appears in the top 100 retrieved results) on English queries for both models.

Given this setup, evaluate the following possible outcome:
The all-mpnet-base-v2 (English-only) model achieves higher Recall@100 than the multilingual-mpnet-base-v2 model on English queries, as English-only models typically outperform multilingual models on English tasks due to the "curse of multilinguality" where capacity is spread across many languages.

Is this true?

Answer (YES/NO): YES